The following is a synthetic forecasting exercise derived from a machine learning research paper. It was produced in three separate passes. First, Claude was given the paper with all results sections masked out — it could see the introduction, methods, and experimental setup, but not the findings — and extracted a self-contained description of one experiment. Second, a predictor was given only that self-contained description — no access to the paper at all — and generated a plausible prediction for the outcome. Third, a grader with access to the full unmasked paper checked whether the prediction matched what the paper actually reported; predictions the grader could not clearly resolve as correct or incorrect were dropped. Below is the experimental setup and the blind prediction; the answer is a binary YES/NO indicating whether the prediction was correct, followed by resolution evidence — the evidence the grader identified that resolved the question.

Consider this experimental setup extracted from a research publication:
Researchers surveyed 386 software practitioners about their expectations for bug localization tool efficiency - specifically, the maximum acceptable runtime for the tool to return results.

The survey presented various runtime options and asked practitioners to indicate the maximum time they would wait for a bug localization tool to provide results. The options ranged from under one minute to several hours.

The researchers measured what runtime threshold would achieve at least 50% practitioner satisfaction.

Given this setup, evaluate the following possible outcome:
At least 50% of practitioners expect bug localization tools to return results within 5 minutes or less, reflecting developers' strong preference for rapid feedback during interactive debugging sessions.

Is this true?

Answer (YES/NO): NO